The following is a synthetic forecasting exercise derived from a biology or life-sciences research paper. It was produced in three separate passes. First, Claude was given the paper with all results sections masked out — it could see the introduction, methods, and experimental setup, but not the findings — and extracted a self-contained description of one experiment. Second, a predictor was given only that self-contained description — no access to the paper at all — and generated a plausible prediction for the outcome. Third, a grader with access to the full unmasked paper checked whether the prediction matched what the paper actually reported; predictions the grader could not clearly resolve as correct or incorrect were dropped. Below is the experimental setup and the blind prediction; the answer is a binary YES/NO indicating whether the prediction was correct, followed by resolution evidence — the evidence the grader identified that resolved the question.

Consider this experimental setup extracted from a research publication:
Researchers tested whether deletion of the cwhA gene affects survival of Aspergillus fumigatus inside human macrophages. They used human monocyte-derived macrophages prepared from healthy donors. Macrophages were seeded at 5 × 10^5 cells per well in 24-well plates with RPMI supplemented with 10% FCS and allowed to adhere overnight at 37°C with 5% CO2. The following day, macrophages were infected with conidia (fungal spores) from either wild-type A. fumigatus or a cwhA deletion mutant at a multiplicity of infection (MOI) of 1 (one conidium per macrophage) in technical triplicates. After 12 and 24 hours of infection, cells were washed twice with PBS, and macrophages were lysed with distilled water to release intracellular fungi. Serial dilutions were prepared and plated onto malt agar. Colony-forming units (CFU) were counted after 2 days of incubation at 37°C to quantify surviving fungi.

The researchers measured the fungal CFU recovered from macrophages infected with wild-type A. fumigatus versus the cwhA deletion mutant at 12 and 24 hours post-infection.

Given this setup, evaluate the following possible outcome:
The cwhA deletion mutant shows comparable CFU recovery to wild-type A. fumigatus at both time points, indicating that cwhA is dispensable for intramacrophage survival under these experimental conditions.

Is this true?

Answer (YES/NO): YES